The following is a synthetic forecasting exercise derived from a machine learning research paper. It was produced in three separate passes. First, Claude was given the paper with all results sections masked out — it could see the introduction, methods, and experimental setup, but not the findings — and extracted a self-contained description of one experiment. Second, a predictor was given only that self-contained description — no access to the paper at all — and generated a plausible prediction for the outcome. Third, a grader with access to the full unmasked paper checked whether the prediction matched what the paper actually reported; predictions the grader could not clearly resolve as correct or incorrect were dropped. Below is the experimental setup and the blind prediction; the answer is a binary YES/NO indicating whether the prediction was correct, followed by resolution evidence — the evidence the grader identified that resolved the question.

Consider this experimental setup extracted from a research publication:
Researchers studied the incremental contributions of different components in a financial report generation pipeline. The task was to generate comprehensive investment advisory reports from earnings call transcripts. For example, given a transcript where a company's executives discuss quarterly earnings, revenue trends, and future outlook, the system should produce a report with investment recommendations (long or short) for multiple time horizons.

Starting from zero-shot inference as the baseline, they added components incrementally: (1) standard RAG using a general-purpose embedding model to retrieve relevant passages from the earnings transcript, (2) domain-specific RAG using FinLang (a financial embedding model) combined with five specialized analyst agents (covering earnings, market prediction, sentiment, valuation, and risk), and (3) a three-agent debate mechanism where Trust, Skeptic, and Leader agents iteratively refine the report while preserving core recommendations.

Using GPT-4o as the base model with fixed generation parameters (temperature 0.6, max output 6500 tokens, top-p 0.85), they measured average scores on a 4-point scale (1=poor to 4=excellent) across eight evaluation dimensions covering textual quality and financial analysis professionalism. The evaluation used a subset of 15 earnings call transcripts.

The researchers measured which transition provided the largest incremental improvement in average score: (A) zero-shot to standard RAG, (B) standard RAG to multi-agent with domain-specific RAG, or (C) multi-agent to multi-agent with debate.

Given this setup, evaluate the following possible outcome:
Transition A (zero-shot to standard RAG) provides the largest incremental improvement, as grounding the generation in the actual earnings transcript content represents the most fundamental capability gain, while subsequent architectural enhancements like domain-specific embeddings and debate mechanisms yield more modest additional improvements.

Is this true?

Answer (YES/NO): YES